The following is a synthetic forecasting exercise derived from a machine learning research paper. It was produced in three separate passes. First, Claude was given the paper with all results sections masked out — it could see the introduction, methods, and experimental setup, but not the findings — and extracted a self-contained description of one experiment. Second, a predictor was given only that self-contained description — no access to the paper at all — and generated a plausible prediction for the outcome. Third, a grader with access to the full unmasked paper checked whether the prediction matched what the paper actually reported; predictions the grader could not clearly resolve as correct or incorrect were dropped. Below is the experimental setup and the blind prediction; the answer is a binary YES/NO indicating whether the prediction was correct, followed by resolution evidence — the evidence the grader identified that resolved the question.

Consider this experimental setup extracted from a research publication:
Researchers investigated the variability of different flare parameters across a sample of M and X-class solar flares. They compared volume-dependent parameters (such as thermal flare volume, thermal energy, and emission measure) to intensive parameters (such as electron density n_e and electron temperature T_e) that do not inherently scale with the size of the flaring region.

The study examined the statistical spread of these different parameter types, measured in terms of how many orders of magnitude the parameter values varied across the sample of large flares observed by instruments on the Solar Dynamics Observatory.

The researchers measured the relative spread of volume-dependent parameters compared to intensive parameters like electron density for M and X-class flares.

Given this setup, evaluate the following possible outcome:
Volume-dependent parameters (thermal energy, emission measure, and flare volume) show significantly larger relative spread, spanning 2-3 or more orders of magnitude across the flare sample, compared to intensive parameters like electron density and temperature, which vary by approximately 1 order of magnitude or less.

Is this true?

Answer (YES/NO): YES